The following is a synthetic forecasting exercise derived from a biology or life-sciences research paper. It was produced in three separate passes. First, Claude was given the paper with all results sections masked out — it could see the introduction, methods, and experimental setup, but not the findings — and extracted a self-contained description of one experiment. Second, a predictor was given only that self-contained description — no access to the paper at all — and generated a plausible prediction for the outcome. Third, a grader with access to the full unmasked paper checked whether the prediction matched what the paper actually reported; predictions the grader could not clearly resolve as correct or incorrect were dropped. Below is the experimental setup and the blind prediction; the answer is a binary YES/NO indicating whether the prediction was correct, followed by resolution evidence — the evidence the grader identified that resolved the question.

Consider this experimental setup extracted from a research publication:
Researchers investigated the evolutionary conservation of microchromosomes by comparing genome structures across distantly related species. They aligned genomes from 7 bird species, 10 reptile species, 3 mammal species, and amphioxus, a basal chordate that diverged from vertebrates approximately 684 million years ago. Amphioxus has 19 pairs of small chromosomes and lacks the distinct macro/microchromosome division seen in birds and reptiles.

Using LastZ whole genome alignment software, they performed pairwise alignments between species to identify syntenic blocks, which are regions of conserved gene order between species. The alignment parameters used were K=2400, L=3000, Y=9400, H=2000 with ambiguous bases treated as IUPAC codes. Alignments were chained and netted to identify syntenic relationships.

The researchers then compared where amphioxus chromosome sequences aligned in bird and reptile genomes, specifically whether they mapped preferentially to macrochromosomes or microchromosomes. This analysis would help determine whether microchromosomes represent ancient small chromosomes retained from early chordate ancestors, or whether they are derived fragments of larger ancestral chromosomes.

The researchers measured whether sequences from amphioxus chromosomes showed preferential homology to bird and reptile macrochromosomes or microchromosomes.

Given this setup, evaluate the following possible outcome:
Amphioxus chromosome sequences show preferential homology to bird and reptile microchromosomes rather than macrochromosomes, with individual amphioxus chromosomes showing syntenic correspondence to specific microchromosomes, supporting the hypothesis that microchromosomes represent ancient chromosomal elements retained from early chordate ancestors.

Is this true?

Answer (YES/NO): YES